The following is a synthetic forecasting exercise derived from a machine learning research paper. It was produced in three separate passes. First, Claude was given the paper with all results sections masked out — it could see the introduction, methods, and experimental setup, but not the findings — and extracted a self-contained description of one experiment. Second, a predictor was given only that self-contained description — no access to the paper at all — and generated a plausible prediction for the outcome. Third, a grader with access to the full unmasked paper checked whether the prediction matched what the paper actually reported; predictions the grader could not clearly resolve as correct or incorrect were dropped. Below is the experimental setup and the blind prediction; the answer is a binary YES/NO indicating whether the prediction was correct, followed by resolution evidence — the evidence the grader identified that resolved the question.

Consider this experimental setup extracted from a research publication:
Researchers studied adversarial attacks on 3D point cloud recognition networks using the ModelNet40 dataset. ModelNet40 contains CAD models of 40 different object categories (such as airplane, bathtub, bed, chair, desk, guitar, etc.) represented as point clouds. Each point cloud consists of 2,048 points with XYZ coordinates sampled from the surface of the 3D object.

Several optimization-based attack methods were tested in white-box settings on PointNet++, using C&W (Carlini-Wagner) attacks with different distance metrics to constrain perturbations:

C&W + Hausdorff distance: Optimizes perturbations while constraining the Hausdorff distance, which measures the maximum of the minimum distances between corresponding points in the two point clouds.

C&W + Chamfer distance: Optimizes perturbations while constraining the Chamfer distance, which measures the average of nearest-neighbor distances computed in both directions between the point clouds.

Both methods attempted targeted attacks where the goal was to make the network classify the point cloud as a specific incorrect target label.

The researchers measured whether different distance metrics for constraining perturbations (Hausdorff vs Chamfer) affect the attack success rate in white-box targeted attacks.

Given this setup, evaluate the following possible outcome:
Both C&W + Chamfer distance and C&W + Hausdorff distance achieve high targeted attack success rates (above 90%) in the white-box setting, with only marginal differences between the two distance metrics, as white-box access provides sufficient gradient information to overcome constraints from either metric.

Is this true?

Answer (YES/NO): YES